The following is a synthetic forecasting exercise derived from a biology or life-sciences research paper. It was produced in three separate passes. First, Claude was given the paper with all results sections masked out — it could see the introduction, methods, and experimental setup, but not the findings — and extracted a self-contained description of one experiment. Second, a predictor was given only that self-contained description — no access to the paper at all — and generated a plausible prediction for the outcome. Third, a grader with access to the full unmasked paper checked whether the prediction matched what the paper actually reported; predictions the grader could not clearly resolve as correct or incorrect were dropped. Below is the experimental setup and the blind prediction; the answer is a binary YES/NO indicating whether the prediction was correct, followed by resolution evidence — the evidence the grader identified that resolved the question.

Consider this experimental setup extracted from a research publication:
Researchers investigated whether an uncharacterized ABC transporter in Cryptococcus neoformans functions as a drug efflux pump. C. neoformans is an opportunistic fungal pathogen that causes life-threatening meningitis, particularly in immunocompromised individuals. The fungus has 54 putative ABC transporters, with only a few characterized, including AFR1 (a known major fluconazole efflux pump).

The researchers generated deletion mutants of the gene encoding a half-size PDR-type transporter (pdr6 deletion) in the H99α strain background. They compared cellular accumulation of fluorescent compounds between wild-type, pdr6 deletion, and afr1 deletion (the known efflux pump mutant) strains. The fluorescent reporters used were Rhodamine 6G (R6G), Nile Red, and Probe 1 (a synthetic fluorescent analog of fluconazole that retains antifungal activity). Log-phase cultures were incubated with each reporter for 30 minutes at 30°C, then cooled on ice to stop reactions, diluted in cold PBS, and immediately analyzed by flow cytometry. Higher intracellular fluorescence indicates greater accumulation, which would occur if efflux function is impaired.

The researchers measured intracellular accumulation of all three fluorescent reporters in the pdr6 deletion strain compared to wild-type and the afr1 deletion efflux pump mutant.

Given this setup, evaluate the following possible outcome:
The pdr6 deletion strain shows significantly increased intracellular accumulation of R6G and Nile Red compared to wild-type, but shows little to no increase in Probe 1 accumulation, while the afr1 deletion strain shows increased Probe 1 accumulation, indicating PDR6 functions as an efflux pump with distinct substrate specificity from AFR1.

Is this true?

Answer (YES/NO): NO